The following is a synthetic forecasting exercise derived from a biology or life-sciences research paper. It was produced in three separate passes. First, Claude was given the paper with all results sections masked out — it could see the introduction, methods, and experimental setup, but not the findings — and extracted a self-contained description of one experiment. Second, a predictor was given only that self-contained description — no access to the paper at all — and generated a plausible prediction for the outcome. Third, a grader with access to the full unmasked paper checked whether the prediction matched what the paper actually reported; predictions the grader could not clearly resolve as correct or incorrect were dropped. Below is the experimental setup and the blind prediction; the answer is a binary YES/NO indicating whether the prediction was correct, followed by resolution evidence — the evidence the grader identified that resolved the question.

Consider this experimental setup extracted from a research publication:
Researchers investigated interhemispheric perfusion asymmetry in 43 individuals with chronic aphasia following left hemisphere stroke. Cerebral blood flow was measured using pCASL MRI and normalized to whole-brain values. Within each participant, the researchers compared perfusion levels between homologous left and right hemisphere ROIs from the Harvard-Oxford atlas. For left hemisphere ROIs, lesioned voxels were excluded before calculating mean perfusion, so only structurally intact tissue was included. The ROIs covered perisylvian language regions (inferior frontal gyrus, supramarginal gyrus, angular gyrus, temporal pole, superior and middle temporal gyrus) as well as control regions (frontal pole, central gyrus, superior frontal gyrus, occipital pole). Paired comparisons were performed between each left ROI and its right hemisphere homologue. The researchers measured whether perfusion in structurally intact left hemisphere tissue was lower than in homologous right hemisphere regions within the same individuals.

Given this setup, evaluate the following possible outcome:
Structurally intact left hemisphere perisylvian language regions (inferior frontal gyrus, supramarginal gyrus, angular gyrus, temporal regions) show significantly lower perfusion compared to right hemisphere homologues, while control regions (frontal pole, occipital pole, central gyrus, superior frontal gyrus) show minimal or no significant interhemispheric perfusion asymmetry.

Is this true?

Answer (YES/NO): NO